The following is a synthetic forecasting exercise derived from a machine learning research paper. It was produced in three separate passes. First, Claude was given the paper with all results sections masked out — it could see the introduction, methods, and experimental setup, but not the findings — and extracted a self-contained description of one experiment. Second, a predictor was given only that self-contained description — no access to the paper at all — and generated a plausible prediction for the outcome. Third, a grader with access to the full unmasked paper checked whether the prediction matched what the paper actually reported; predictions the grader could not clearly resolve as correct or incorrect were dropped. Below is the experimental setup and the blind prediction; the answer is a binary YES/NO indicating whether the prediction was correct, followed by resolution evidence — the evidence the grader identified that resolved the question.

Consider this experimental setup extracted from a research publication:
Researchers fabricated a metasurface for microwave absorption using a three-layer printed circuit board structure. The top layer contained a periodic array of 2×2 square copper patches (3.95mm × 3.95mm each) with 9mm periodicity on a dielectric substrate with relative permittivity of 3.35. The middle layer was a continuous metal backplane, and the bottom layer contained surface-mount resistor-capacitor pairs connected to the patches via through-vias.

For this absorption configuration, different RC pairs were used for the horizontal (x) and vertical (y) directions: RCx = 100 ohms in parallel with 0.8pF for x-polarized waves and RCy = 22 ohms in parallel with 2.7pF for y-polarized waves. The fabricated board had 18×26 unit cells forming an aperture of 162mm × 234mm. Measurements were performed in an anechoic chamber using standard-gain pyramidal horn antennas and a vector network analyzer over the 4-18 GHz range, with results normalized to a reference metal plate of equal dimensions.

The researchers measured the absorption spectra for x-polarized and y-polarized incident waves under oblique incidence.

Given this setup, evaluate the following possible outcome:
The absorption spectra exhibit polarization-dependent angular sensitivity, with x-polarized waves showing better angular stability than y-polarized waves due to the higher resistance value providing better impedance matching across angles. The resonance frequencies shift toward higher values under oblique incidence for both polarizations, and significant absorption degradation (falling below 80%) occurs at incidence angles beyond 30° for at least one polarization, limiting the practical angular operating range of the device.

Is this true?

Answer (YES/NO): NO